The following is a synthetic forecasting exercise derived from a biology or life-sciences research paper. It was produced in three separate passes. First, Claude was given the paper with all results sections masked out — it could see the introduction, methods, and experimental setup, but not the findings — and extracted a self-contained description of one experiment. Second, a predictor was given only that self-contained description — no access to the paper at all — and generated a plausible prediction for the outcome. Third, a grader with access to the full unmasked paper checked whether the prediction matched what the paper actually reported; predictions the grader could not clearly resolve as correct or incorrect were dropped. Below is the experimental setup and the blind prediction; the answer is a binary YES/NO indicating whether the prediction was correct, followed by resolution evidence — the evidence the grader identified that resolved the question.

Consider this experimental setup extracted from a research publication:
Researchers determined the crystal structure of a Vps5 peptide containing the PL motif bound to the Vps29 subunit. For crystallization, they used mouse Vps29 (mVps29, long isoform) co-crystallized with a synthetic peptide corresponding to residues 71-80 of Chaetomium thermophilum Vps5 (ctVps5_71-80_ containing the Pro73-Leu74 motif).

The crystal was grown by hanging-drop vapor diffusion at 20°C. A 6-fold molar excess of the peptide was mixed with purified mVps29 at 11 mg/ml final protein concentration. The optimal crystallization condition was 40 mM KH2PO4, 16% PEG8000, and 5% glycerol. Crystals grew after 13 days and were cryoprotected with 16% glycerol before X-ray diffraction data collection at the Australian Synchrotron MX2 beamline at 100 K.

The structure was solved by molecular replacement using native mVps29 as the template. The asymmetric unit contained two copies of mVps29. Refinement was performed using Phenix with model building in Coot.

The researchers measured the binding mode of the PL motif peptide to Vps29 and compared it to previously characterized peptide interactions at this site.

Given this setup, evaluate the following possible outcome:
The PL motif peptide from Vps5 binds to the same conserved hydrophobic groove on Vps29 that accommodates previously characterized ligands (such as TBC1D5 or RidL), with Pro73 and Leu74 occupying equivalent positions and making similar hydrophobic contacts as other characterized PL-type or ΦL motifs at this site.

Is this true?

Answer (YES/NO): NO